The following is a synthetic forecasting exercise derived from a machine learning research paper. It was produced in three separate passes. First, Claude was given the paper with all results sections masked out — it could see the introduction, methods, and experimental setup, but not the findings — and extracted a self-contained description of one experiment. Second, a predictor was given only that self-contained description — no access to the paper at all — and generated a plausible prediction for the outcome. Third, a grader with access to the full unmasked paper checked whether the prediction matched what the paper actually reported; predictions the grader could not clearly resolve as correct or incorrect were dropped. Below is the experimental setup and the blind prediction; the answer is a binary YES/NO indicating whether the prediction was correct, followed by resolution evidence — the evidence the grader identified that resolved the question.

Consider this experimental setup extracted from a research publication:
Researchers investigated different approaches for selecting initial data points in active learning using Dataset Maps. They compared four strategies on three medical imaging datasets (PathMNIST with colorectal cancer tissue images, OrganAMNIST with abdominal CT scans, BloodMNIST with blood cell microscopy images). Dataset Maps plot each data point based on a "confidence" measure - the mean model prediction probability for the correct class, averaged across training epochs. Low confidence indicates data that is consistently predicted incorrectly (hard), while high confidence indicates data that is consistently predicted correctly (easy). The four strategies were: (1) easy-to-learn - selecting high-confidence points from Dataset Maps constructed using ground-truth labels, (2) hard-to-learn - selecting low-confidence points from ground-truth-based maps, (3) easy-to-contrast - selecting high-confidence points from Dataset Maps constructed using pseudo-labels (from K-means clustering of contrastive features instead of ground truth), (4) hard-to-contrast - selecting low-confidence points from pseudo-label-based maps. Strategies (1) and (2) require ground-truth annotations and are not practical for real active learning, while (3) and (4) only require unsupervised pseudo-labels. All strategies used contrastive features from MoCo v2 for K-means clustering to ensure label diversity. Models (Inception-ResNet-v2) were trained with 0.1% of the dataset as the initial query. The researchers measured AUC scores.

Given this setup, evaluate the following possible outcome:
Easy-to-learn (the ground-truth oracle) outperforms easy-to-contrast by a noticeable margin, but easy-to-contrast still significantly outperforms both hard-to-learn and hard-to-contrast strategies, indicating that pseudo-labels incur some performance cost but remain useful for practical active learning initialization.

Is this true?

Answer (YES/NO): NO